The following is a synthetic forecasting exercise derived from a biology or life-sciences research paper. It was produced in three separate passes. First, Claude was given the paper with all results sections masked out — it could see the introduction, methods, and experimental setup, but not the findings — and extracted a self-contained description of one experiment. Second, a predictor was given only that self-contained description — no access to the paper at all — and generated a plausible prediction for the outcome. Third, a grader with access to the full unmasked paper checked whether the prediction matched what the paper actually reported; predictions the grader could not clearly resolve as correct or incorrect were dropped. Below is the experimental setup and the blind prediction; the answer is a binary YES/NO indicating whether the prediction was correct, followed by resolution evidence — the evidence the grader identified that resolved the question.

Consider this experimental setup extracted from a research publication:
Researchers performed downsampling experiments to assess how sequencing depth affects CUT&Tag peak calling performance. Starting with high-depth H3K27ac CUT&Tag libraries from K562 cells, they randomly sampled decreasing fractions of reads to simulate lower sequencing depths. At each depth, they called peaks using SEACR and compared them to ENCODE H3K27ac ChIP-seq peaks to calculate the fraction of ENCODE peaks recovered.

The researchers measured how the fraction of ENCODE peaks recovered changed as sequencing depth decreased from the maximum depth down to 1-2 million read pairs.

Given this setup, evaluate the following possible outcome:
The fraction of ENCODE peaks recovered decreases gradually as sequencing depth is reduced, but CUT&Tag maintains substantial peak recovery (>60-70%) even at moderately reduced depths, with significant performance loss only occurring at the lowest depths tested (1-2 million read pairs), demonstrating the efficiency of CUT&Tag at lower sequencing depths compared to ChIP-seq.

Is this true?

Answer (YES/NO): NO